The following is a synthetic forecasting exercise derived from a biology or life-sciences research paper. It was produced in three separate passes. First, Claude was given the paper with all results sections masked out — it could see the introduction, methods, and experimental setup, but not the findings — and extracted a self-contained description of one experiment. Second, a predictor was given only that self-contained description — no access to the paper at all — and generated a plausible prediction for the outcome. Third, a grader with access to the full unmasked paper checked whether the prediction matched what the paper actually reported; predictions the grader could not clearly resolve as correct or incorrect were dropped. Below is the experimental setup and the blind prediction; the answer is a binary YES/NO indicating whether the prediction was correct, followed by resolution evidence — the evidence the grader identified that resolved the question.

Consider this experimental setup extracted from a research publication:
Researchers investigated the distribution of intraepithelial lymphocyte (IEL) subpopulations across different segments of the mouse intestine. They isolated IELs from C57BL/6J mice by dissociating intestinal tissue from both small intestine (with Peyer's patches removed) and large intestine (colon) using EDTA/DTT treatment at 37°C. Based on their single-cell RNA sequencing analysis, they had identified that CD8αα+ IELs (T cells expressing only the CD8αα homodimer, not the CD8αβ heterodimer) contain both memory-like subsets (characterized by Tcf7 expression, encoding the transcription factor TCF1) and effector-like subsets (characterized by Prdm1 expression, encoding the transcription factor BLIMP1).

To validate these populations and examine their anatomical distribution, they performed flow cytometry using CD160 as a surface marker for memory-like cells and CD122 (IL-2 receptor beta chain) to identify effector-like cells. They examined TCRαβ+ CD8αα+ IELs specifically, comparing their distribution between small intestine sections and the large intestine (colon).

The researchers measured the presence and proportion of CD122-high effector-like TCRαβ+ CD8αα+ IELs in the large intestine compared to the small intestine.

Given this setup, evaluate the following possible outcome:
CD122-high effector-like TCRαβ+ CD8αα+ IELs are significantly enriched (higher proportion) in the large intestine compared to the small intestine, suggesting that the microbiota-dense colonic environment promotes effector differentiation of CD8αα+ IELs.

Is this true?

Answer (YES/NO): NO